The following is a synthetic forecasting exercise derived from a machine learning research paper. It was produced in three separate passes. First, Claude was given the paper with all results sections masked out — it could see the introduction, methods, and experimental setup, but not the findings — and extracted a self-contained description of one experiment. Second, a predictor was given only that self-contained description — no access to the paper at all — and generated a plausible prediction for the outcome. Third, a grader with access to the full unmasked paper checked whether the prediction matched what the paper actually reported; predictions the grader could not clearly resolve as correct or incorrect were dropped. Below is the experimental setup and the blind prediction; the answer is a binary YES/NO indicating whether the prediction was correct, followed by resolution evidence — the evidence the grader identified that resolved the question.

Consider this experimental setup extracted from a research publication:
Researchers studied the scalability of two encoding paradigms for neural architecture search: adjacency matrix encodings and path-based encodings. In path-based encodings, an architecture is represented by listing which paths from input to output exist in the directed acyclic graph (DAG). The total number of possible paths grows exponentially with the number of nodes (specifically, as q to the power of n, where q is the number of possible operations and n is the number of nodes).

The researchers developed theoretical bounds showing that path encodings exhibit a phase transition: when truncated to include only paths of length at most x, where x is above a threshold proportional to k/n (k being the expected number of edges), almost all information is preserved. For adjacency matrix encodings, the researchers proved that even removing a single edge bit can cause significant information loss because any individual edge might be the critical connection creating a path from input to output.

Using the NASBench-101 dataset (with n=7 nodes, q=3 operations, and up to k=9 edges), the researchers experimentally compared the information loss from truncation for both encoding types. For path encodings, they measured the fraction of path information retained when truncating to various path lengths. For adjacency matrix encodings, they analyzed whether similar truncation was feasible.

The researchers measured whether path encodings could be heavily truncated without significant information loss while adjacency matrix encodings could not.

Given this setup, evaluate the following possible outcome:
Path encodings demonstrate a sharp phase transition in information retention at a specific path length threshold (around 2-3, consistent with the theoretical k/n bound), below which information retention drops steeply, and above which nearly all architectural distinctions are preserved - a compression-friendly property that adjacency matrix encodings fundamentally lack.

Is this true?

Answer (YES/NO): NO